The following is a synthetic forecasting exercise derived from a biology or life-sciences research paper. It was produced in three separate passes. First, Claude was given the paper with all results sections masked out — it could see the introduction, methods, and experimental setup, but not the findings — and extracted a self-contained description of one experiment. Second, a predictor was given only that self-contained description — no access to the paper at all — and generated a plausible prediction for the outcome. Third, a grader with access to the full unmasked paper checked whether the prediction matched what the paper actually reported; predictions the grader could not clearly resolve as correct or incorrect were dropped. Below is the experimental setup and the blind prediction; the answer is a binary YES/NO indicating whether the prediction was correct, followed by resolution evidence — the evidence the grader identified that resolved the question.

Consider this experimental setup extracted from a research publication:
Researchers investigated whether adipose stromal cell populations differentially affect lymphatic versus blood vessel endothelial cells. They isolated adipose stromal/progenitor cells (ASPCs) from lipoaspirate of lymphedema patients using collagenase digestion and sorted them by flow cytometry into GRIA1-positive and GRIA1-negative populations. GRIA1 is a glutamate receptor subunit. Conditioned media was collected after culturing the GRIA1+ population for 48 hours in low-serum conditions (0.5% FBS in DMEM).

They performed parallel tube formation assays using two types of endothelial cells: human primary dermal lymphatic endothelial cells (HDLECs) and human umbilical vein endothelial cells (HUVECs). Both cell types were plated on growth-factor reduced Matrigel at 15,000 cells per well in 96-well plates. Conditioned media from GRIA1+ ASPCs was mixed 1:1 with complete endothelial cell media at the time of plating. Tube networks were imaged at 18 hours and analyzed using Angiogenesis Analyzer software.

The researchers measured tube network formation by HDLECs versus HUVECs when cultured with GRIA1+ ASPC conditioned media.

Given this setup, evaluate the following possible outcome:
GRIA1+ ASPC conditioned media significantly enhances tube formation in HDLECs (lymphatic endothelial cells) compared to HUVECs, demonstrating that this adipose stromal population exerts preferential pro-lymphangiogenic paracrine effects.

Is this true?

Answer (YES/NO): YES